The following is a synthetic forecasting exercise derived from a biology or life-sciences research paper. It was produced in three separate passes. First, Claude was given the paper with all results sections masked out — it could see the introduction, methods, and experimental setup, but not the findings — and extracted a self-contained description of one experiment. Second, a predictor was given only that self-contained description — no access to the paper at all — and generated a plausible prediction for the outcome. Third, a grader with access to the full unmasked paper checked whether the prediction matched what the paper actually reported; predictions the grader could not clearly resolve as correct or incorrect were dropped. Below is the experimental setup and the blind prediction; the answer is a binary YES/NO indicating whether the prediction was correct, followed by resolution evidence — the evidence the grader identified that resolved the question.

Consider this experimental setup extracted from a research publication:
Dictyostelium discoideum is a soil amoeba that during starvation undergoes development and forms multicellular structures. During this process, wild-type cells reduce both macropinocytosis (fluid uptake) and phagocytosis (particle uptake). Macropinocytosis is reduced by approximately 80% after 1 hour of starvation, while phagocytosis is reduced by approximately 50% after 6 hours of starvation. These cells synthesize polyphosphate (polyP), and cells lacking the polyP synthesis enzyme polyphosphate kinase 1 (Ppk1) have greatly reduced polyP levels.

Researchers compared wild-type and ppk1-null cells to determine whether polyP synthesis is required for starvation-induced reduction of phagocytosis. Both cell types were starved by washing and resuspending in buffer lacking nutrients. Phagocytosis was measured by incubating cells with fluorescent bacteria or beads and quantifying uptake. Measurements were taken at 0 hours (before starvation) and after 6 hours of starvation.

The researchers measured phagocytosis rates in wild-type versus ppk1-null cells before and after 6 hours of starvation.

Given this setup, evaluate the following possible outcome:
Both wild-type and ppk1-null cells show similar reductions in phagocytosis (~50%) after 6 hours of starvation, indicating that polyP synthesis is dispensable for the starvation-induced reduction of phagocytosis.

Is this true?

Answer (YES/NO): NO